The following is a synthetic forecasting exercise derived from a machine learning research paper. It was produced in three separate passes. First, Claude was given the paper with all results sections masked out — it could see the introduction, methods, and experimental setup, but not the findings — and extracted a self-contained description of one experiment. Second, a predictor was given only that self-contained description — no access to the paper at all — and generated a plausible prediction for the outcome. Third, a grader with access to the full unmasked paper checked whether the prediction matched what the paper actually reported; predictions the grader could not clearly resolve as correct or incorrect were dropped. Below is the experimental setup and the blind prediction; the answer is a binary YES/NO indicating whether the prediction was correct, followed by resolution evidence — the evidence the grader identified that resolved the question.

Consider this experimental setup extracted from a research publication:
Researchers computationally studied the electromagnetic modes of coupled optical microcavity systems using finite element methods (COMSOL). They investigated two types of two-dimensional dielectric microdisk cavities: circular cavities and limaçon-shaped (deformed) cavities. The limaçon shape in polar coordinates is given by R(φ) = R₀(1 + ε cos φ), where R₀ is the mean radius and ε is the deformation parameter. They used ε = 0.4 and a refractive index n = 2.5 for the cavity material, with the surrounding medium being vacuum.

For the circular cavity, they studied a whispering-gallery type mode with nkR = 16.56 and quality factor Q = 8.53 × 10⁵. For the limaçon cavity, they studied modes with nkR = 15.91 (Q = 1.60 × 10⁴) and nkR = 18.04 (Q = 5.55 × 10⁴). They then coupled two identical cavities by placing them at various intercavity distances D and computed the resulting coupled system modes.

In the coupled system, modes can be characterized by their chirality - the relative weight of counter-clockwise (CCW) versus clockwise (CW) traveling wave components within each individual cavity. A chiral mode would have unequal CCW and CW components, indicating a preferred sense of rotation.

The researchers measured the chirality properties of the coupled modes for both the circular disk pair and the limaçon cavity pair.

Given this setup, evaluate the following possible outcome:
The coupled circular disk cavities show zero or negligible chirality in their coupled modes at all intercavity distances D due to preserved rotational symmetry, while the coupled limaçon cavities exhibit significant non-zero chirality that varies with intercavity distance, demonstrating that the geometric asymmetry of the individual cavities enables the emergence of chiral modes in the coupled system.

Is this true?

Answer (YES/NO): YES